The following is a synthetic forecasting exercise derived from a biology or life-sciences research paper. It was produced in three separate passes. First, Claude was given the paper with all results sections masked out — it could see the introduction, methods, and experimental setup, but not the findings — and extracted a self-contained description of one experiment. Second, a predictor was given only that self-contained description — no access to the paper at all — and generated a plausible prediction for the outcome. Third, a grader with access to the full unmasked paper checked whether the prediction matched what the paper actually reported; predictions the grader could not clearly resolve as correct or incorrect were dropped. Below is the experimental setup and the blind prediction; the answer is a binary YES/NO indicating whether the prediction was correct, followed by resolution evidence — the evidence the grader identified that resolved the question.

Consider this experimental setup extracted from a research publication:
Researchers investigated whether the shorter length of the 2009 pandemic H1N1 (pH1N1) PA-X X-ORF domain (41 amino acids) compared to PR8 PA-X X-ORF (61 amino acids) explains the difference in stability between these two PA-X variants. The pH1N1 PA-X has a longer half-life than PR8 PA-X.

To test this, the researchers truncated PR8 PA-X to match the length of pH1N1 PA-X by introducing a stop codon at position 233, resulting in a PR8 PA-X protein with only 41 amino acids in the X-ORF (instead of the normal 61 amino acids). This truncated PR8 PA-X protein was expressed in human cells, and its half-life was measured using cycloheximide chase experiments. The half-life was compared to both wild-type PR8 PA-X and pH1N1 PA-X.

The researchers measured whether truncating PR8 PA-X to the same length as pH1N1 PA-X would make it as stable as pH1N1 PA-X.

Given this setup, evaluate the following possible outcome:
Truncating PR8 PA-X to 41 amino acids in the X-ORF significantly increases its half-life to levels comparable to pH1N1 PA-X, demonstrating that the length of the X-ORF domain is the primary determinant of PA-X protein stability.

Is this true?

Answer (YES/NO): NO